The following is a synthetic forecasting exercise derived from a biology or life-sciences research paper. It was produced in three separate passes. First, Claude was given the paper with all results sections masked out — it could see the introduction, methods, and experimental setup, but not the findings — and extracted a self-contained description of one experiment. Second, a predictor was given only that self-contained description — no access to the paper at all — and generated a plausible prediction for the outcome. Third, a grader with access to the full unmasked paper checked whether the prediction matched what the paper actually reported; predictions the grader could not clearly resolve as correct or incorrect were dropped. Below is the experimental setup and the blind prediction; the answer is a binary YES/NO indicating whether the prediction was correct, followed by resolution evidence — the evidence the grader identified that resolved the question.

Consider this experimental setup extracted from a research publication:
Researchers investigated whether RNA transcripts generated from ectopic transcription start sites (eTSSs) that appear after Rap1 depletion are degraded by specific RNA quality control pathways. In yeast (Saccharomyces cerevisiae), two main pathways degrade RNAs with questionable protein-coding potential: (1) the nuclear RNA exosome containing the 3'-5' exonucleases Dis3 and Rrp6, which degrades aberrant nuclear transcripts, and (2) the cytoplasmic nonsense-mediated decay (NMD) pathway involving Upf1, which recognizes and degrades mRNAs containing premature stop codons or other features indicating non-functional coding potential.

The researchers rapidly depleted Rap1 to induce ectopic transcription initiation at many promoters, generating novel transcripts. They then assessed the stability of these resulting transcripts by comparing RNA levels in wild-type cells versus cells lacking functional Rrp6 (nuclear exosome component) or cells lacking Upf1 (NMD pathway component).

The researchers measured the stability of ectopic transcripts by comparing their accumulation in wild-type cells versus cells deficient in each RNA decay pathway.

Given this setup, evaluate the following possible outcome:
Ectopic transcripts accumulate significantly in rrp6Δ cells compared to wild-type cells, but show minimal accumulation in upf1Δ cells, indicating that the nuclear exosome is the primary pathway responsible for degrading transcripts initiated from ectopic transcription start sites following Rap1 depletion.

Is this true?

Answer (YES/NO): NO